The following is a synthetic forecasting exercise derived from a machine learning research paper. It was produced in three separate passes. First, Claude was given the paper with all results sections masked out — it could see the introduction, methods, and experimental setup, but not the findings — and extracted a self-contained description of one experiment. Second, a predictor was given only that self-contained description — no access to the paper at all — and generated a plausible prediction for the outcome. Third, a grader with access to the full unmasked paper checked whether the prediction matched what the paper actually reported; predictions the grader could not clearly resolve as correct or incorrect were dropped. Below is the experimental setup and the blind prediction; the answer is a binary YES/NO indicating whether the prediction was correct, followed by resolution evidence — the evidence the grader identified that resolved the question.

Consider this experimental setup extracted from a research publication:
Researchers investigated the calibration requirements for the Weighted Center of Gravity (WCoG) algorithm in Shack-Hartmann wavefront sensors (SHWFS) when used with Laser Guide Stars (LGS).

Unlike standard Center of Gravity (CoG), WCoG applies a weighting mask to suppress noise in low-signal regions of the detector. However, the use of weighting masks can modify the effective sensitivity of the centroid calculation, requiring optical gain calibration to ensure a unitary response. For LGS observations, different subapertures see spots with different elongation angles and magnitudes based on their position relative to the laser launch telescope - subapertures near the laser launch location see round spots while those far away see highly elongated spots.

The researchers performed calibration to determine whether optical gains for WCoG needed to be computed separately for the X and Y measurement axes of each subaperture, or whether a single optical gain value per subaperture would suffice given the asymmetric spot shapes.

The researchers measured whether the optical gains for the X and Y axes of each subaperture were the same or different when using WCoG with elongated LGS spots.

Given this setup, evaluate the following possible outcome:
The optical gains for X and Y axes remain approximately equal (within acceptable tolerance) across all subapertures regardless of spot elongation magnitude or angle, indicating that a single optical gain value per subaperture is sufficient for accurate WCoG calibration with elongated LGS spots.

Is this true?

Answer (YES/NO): NO